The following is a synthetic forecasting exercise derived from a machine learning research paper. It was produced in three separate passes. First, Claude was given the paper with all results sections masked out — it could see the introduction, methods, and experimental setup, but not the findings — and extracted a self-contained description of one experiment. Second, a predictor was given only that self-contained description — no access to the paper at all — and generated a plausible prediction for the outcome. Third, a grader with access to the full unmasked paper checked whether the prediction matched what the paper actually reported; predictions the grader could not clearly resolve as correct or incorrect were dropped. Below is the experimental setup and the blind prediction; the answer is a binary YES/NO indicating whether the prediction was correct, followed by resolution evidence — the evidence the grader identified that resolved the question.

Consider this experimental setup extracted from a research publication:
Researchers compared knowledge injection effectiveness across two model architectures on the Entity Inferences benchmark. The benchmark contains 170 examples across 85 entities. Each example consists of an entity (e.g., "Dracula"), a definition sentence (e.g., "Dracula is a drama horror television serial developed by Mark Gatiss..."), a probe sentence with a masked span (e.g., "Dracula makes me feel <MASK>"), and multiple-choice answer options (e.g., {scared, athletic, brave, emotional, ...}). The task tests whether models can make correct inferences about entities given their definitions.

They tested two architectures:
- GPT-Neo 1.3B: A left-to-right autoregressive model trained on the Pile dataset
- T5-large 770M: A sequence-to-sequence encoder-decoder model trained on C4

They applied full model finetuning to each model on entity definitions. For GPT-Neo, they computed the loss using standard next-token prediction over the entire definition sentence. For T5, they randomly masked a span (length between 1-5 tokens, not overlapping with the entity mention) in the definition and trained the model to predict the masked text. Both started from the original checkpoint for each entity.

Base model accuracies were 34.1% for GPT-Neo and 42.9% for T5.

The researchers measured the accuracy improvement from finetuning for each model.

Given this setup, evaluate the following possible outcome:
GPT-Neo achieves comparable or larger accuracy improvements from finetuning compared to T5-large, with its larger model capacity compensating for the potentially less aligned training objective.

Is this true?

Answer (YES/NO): YES